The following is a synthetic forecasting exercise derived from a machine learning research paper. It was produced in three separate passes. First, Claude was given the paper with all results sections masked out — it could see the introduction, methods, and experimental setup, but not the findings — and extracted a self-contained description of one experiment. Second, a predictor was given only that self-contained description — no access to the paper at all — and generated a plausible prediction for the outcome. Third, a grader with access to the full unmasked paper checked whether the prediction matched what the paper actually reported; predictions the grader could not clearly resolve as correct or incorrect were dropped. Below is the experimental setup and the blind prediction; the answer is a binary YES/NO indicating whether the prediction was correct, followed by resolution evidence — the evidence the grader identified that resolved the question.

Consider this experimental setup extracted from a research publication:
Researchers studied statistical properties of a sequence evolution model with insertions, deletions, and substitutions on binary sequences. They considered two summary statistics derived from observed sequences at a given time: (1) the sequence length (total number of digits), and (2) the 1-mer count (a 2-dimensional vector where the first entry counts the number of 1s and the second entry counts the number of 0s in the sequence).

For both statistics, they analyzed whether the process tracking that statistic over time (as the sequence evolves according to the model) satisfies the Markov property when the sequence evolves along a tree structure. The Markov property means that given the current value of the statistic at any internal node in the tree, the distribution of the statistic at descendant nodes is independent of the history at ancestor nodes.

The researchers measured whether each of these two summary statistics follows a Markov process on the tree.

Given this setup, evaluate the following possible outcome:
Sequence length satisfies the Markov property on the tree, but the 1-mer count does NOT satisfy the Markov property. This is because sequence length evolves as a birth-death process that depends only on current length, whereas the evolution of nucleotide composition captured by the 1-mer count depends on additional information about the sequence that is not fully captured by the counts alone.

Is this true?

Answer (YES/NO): NO